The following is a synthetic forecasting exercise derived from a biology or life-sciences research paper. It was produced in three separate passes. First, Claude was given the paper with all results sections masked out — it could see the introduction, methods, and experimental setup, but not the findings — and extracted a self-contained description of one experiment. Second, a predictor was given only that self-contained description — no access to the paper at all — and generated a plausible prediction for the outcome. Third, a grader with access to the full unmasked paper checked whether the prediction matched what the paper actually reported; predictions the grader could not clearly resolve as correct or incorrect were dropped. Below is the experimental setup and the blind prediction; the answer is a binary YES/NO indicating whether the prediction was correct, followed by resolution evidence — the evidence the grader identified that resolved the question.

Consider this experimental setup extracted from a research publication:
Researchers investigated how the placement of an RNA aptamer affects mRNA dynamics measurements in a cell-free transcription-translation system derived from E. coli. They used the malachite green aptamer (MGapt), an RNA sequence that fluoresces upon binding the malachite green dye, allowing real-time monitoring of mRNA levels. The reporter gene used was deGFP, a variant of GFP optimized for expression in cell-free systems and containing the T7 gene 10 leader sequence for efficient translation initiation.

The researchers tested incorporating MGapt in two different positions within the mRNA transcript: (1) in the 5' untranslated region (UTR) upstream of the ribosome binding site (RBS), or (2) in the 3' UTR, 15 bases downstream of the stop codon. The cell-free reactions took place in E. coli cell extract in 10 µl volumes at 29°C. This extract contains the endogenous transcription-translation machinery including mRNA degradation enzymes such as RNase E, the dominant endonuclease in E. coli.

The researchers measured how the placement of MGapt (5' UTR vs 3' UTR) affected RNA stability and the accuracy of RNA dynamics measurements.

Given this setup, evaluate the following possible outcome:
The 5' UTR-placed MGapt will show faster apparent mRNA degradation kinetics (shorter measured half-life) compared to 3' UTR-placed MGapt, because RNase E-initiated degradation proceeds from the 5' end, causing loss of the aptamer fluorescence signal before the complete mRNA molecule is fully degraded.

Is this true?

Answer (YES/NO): YES